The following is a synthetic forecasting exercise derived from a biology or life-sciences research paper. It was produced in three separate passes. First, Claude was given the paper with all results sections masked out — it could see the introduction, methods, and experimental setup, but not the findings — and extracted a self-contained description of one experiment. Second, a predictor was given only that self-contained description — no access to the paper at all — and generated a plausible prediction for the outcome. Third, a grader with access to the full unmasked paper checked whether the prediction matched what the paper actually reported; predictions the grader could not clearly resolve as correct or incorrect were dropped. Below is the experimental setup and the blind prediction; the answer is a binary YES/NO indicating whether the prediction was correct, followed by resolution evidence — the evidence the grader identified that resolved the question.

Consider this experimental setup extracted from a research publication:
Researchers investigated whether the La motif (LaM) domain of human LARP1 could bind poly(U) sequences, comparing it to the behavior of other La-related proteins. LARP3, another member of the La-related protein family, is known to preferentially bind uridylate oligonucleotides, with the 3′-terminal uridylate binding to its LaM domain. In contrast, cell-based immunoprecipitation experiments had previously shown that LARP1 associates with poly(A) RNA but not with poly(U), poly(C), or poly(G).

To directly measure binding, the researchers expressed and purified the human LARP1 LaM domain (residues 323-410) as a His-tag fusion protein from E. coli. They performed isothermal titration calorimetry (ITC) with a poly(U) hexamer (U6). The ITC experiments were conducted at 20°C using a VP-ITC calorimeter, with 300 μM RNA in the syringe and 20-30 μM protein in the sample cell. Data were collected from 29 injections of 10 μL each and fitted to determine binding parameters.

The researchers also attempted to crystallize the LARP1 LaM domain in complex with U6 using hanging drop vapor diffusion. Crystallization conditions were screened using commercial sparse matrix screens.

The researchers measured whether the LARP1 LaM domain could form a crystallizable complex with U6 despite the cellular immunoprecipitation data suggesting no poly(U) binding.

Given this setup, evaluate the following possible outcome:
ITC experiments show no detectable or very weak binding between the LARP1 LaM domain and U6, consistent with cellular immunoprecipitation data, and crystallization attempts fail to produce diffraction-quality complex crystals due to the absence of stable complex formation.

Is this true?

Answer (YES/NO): NO